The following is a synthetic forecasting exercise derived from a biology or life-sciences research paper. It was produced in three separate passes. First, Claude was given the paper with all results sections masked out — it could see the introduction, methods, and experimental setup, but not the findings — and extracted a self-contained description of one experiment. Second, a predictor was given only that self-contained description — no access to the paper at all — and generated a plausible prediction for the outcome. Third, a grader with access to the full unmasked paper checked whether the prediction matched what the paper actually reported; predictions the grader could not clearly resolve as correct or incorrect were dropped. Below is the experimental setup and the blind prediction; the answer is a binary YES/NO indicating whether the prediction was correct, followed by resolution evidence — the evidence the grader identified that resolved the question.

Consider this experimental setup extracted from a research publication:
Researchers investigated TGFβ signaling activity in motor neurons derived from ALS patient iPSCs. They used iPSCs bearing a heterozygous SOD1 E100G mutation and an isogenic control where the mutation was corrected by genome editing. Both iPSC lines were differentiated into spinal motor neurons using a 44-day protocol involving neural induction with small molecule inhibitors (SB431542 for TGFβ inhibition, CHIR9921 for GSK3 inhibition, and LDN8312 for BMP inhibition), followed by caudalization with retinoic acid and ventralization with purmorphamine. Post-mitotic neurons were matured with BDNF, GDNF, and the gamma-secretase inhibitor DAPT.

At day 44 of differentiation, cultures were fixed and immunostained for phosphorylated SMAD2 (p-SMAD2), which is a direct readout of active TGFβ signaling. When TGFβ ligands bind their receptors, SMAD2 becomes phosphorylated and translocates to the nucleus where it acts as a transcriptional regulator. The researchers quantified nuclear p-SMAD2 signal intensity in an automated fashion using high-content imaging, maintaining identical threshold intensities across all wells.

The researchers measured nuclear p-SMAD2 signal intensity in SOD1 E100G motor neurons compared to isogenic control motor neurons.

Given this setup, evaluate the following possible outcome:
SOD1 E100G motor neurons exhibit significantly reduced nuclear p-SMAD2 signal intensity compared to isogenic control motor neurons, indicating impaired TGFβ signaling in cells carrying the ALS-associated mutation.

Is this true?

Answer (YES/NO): NO